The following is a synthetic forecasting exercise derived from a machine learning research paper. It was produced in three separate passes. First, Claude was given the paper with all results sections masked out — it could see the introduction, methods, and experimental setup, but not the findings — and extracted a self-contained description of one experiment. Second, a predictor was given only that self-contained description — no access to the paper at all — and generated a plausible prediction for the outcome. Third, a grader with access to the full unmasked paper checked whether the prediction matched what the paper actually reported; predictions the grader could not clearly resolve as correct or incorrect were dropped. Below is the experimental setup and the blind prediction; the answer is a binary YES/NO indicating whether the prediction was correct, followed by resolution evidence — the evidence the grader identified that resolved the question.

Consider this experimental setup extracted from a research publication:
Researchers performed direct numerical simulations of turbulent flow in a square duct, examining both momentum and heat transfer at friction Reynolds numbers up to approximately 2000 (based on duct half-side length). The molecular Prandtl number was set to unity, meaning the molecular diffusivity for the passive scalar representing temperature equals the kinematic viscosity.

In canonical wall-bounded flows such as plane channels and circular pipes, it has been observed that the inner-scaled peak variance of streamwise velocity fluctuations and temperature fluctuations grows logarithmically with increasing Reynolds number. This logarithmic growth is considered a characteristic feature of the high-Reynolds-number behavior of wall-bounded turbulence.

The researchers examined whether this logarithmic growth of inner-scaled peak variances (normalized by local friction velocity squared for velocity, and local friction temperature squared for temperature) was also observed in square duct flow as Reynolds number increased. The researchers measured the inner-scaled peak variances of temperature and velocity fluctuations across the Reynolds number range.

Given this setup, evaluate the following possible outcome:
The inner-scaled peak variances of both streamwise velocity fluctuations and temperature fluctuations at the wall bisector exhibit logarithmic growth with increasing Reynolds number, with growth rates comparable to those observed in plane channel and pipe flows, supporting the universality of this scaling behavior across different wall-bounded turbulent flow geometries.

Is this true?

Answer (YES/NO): NO